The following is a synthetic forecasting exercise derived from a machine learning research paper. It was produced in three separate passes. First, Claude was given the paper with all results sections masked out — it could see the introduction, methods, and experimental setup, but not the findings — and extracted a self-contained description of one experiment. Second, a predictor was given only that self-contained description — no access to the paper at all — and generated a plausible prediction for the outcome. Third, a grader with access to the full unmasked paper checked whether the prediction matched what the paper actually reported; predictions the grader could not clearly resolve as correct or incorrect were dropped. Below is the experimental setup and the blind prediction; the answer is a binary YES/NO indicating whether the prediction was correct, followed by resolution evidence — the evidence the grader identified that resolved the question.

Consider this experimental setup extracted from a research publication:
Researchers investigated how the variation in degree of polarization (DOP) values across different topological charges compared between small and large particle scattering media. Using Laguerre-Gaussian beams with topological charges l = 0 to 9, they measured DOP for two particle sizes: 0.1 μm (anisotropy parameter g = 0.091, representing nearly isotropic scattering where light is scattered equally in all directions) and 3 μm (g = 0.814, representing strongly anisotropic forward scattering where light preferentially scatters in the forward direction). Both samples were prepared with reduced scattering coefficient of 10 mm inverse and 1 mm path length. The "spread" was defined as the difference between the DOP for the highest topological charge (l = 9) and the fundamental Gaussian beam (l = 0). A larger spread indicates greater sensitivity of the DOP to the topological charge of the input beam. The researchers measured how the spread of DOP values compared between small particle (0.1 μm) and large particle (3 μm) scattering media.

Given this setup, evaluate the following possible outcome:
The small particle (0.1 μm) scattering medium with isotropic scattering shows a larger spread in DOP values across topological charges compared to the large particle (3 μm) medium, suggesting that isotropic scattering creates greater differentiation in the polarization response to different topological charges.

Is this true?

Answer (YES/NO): YES